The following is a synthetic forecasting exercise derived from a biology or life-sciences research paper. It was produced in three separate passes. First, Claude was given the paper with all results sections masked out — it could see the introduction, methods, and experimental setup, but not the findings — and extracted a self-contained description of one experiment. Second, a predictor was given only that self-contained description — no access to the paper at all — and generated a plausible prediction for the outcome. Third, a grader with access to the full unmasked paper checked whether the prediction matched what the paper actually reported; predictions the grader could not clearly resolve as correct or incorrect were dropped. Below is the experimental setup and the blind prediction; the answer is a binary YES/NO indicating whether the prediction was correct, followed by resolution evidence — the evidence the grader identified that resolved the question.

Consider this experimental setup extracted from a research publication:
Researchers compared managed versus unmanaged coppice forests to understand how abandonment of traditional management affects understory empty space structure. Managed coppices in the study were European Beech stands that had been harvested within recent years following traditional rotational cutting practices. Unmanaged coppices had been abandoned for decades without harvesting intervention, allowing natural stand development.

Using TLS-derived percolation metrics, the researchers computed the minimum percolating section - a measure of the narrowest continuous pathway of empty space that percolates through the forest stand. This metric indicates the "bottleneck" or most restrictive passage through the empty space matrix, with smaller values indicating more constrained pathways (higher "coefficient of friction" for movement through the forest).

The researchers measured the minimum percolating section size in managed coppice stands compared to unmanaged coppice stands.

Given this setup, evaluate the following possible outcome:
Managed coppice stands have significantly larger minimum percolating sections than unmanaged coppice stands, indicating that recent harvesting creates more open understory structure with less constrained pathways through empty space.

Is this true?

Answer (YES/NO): NO